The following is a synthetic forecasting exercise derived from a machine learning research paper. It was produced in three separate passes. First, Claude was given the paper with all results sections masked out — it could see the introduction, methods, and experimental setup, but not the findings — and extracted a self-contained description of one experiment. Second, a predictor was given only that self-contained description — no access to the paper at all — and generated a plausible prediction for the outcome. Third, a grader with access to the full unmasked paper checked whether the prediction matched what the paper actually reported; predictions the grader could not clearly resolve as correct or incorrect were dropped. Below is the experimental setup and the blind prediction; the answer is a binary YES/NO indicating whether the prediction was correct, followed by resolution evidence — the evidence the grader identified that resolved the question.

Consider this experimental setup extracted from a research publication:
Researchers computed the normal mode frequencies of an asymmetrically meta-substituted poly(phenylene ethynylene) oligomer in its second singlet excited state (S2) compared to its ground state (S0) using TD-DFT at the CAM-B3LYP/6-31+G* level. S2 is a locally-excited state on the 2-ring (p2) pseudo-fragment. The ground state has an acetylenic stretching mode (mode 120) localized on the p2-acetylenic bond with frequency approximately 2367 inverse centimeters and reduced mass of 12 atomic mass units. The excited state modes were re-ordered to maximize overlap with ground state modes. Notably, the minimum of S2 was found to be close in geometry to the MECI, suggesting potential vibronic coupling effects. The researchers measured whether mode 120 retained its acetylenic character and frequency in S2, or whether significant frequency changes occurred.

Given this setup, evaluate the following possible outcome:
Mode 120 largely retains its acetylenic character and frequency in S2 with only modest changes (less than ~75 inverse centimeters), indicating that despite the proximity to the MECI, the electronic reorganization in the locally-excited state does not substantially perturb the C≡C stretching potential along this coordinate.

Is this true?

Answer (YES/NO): NO